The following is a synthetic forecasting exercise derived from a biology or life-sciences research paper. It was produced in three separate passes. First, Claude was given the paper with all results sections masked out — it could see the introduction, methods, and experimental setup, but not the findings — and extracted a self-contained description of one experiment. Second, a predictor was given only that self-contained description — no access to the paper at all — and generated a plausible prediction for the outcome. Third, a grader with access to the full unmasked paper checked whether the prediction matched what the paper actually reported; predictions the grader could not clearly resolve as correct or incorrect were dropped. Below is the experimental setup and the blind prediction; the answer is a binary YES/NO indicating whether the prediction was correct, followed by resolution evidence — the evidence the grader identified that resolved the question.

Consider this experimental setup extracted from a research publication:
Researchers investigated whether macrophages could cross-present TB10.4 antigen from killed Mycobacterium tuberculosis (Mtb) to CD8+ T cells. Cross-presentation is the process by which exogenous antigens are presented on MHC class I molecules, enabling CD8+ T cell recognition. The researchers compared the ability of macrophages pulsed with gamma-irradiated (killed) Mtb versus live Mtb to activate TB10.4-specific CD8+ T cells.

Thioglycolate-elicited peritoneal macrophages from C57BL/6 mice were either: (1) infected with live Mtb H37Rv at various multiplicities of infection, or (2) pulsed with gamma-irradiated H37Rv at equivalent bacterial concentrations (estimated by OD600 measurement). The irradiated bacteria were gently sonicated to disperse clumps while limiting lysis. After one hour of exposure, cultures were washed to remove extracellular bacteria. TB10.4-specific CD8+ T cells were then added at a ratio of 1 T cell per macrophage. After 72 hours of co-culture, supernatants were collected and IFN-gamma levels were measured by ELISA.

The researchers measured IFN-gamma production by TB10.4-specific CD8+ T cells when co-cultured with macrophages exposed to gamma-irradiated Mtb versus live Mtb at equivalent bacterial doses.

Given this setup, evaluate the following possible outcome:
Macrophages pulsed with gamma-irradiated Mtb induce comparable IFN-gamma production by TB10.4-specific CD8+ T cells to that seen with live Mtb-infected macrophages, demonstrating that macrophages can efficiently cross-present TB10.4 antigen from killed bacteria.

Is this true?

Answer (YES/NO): NO